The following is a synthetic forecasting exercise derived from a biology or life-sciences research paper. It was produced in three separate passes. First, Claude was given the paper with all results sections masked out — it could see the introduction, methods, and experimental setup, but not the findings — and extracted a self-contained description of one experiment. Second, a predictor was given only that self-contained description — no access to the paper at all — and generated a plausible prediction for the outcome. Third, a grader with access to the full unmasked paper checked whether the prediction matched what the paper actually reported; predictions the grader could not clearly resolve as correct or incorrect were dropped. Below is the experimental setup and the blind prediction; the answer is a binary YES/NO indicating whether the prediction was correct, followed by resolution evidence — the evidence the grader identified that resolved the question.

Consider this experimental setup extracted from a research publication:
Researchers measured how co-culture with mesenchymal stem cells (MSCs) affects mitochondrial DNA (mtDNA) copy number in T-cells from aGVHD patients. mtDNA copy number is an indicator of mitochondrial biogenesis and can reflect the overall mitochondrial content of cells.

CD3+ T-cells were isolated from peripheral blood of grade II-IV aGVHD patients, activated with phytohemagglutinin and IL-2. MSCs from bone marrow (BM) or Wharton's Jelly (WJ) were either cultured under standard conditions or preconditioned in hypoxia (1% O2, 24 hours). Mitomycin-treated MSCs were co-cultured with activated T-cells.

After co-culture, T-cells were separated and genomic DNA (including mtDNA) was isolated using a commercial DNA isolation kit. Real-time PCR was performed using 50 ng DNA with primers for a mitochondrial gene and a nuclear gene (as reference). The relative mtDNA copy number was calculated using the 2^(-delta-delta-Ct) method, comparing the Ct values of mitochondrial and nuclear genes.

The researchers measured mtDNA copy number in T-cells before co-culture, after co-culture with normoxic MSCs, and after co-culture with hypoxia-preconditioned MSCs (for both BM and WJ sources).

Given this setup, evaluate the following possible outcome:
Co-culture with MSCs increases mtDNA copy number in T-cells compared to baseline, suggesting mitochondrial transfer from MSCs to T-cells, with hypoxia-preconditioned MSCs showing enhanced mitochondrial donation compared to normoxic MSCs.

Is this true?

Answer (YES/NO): YES